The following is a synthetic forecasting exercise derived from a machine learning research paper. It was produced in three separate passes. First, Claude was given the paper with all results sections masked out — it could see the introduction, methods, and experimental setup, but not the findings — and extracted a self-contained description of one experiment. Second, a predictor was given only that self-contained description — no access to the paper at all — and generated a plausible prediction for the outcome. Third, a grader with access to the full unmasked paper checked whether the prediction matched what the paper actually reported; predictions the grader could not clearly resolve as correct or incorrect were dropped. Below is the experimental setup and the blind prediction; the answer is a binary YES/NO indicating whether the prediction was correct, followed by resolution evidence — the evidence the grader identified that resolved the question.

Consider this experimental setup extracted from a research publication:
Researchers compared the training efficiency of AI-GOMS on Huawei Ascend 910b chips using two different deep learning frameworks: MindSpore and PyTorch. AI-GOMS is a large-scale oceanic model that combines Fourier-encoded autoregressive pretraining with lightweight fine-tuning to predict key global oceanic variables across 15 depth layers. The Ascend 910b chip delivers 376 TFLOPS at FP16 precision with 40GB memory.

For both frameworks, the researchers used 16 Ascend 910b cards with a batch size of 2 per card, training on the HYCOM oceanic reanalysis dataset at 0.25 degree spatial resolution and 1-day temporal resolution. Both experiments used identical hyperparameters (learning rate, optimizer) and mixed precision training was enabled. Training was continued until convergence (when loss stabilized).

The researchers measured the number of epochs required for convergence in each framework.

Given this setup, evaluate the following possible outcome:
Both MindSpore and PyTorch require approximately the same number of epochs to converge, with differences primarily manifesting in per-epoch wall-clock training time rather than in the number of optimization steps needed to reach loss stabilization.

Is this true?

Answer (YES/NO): NO